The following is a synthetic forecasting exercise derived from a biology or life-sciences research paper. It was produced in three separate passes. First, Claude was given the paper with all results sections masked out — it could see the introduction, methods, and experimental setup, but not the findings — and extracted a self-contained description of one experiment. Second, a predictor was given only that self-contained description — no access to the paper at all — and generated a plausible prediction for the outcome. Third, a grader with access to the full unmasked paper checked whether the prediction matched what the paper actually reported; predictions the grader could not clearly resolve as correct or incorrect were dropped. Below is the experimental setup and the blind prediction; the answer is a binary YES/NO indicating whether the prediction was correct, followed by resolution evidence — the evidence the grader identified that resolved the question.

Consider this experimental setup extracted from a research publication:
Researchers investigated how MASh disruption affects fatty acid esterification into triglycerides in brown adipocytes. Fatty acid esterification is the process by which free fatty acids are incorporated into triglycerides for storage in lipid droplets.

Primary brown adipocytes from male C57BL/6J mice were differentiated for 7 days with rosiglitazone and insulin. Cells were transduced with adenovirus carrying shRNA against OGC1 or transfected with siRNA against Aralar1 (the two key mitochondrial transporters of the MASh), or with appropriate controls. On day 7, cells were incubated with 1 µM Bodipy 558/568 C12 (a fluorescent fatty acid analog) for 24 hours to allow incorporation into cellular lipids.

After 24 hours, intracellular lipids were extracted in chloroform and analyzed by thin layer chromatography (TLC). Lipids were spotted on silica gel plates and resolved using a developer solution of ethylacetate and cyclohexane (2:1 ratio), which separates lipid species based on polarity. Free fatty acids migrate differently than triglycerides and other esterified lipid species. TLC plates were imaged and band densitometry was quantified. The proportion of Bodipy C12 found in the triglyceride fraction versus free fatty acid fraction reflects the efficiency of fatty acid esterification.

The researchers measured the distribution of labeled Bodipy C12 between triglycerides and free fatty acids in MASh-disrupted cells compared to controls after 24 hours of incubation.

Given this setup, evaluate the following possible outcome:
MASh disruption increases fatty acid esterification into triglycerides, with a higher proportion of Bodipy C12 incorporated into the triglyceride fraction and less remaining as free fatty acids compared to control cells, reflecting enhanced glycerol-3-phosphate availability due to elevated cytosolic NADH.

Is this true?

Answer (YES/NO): YES